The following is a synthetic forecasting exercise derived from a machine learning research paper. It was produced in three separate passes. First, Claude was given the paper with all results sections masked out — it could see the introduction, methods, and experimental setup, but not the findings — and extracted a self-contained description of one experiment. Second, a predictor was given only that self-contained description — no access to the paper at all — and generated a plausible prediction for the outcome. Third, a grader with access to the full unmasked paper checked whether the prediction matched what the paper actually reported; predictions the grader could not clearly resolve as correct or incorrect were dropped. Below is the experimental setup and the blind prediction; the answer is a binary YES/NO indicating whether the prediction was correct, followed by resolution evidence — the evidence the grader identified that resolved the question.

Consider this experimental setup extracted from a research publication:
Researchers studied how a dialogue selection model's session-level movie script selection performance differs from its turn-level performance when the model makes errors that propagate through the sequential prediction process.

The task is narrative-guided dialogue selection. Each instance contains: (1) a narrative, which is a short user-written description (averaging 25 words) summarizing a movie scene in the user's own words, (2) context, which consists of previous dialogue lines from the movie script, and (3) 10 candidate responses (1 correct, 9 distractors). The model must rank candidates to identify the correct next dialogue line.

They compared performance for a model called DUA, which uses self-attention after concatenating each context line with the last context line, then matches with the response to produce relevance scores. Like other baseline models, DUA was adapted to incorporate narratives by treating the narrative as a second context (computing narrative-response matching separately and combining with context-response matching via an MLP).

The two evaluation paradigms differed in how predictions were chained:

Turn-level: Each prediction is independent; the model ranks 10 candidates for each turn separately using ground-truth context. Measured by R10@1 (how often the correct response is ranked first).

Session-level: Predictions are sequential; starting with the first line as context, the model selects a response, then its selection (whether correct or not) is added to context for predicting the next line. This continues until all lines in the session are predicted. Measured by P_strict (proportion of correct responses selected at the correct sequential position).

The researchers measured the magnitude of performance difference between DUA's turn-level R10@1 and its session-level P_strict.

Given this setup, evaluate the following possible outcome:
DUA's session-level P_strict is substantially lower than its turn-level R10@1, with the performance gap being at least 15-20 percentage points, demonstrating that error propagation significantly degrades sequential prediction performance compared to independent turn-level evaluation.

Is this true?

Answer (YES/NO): NO